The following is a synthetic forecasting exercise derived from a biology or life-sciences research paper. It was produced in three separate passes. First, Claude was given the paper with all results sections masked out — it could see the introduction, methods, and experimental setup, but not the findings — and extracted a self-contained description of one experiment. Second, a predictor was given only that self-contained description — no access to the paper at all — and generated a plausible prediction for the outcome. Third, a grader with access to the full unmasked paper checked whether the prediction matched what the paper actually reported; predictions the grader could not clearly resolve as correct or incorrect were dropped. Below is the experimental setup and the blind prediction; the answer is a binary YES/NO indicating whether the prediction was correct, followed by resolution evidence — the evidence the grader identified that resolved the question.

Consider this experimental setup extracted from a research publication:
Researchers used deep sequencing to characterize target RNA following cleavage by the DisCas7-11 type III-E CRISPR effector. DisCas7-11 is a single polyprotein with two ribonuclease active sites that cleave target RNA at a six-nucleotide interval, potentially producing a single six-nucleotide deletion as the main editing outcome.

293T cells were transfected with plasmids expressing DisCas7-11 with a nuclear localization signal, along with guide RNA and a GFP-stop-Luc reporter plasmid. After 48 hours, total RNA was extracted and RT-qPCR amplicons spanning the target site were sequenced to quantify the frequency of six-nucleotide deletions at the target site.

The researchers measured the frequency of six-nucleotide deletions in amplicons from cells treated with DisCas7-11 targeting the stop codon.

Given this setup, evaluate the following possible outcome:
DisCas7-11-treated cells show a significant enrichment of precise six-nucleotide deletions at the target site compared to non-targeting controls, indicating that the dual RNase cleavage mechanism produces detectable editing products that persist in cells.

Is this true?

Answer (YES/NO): NO